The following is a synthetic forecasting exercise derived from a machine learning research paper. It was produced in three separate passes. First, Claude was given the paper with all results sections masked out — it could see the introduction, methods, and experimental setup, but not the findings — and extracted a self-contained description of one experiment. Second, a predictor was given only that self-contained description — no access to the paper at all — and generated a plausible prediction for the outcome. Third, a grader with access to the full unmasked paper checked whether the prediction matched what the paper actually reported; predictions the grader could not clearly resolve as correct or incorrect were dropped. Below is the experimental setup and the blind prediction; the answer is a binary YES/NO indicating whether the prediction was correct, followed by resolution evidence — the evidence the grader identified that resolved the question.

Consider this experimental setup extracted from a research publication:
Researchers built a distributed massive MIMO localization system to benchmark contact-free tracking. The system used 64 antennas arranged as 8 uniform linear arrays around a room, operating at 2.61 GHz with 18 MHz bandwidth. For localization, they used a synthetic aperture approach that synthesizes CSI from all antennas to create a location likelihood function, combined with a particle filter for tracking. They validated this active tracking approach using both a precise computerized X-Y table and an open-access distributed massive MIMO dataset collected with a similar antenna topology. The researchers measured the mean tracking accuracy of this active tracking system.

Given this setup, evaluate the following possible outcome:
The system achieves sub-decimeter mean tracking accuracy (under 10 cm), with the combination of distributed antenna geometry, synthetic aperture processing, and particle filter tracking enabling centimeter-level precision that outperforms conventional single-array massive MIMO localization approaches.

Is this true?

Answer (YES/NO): NO